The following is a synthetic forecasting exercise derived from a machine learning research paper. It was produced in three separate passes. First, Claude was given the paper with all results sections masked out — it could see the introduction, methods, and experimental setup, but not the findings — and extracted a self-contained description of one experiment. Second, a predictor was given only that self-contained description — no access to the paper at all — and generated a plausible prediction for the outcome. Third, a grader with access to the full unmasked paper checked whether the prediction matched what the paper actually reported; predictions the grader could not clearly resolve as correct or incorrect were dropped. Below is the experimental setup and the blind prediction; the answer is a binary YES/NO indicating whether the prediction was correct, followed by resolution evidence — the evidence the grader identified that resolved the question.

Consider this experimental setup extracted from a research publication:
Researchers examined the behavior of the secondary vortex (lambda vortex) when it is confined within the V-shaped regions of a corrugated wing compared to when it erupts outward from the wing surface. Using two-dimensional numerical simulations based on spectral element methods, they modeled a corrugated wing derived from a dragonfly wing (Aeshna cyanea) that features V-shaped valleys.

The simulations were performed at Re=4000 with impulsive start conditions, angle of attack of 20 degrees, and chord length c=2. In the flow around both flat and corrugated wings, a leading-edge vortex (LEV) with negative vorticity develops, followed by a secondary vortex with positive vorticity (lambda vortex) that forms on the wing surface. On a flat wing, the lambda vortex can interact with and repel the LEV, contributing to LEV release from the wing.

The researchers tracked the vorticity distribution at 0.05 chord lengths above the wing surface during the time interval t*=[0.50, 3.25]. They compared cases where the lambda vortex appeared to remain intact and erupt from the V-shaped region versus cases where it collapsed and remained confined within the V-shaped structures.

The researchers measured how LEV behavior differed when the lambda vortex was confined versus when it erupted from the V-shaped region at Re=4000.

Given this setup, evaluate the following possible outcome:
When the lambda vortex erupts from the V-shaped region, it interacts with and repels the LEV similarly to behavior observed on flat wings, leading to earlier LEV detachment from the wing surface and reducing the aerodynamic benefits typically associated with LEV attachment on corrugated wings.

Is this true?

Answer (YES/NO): YES